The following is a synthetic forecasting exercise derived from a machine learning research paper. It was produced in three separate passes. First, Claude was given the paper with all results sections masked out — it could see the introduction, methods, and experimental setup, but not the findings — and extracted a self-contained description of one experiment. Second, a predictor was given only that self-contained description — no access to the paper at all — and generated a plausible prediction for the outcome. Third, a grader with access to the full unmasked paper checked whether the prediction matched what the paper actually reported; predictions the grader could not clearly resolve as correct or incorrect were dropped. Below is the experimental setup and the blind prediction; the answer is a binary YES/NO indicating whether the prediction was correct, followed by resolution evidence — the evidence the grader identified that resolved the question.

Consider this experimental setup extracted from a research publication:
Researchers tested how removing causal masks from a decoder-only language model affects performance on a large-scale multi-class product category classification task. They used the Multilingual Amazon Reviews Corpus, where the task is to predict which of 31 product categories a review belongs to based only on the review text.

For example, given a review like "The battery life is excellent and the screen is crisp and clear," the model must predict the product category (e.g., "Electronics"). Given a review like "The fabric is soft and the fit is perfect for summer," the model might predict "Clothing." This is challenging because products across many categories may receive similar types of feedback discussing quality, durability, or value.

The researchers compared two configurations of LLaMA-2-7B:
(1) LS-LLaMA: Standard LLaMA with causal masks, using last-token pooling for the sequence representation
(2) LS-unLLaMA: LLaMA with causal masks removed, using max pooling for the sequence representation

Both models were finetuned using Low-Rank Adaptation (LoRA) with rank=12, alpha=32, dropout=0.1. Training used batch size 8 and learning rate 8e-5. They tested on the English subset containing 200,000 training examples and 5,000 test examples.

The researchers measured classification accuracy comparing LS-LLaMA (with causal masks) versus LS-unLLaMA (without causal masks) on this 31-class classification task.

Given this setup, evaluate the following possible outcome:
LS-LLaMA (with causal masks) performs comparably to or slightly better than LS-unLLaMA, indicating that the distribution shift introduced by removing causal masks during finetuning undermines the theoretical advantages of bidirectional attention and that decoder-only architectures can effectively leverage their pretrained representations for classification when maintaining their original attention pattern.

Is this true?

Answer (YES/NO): NO